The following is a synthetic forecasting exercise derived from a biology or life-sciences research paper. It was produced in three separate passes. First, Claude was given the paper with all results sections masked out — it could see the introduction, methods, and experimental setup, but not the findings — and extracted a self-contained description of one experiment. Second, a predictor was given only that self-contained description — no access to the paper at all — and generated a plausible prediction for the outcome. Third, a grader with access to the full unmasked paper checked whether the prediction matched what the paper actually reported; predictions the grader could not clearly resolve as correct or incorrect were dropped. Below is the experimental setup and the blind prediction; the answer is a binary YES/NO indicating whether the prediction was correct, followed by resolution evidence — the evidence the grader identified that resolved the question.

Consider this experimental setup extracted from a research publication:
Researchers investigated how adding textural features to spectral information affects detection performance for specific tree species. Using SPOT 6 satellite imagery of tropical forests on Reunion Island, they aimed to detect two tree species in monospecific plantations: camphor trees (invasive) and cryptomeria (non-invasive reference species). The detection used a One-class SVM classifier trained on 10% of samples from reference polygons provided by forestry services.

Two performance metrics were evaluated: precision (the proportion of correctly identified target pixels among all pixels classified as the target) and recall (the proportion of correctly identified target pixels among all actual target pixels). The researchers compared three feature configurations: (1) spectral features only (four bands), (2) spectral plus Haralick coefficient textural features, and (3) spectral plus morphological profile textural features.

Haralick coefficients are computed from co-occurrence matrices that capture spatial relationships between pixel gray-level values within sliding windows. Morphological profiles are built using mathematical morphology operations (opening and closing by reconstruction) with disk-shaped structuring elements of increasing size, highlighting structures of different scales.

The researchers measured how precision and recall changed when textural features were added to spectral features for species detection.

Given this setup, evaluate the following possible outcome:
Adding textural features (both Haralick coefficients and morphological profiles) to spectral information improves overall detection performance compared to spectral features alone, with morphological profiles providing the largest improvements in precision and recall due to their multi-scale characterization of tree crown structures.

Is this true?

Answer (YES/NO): NO